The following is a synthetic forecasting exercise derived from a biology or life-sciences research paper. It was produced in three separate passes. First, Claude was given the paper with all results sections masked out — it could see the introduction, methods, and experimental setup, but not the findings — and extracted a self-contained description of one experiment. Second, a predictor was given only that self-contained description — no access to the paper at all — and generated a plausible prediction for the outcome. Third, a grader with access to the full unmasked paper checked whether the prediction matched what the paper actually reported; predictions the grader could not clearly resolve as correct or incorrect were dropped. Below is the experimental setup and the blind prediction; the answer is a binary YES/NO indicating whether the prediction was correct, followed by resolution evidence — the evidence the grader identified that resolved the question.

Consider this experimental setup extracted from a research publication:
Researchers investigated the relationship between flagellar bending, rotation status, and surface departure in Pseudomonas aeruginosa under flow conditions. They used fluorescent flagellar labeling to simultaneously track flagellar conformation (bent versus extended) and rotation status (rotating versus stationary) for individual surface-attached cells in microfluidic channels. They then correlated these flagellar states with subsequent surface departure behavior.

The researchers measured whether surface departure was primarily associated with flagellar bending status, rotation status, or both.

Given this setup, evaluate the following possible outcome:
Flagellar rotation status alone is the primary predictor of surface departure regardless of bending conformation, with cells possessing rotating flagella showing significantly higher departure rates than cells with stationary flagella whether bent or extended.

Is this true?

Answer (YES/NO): YES